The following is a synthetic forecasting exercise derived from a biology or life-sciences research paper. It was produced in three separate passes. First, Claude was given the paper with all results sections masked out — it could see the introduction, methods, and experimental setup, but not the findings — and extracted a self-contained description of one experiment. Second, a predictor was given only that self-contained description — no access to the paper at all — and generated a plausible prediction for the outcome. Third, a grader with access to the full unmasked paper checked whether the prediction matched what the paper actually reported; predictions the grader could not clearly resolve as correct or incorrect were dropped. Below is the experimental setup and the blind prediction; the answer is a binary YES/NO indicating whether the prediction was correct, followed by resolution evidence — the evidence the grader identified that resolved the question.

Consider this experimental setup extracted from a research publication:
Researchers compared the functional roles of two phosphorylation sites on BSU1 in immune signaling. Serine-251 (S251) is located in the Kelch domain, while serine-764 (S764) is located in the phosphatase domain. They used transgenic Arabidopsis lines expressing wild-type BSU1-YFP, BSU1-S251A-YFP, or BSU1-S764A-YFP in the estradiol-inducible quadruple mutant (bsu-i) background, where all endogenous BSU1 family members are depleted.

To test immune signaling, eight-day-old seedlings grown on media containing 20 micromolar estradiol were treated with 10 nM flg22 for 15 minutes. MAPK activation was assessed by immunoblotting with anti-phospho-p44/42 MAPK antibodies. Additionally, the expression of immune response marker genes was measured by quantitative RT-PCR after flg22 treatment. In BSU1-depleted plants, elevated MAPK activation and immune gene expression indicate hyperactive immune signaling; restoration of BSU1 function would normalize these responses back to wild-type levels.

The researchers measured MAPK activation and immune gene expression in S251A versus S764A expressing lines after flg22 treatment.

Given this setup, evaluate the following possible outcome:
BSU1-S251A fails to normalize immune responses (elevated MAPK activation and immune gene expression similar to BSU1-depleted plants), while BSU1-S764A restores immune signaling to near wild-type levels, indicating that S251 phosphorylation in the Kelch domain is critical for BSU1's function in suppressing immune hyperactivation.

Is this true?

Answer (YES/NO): NO